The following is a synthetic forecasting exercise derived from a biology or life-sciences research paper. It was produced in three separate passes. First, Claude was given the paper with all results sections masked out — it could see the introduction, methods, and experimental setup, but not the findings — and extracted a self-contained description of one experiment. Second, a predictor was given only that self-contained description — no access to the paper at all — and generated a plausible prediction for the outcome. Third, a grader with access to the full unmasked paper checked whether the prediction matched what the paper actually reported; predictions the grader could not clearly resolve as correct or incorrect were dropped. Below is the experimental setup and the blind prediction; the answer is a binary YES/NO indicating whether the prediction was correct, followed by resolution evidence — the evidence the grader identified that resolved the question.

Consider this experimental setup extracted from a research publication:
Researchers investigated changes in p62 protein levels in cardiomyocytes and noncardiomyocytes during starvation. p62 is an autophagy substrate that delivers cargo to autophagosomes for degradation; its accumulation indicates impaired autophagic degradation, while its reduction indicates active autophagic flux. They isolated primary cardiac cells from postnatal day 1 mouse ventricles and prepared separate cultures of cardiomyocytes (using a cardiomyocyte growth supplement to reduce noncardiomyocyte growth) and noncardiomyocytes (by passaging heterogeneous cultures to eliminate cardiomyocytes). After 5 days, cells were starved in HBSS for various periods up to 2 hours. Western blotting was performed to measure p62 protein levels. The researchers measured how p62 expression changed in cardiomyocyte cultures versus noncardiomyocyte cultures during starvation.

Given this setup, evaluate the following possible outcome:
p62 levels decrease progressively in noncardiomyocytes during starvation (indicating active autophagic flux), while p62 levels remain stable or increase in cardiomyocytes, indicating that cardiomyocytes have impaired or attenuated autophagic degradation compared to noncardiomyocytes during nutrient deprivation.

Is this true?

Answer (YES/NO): NO